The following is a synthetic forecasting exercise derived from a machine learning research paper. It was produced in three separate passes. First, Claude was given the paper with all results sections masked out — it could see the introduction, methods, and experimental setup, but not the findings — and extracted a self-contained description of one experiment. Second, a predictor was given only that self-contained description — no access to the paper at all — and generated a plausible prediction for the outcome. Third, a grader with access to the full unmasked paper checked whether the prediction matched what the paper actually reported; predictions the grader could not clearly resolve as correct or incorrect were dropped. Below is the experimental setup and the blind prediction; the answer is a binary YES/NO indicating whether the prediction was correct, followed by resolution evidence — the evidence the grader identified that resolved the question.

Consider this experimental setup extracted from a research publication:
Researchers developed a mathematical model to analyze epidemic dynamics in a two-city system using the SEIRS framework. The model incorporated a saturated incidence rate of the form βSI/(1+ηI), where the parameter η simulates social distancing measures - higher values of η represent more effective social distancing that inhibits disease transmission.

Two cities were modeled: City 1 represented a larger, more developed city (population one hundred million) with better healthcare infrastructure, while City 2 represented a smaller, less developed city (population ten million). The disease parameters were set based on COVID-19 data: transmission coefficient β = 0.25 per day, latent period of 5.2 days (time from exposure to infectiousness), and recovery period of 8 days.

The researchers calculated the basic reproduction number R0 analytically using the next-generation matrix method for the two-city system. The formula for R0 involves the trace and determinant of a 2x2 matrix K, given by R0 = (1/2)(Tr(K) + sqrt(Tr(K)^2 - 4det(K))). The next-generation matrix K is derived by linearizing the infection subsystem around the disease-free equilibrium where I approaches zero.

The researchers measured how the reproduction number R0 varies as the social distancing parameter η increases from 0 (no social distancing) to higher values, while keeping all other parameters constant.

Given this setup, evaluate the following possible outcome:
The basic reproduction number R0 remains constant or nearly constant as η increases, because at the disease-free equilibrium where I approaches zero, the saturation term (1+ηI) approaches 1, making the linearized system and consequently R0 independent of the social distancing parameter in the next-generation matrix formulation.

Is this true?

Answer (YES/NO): YES